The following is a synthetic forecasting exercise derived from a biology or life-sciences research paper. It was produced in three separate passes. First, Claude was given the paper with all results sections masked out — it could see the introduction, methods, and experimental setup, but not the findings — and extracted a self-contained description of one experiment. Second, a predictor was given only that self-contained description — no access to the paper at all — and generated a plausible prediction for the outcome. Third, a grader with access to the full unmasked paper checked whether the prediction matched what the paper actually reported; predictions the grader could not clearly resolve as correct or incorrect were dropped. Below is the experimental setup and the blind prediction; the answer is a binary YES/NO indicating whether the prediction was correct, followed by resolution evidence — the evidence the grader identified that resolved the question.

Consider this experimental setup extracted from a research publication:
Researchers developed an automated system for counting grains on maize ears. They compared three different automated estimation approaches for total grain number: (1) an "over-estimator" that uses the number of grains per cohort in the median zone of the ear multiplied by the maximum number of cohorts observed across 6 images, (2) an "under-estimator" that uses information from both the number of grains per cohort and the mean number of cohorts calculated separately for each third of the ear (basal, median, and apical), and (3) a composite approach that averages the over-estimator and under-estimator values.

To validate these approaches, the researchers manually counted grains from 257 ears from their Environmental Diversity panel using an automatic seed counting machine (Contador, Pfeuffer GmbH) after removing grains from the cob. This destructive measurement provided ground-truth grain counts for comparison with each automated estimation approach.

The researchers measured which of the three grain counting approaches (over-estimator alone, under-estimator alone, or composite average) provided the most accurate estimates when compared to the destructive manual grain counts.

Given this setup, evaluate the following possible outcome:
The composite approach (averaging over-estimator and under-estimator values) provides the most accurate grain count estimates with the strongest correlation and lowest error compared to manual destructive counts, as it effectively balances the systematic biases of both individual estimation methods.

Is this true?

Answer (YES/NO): YES